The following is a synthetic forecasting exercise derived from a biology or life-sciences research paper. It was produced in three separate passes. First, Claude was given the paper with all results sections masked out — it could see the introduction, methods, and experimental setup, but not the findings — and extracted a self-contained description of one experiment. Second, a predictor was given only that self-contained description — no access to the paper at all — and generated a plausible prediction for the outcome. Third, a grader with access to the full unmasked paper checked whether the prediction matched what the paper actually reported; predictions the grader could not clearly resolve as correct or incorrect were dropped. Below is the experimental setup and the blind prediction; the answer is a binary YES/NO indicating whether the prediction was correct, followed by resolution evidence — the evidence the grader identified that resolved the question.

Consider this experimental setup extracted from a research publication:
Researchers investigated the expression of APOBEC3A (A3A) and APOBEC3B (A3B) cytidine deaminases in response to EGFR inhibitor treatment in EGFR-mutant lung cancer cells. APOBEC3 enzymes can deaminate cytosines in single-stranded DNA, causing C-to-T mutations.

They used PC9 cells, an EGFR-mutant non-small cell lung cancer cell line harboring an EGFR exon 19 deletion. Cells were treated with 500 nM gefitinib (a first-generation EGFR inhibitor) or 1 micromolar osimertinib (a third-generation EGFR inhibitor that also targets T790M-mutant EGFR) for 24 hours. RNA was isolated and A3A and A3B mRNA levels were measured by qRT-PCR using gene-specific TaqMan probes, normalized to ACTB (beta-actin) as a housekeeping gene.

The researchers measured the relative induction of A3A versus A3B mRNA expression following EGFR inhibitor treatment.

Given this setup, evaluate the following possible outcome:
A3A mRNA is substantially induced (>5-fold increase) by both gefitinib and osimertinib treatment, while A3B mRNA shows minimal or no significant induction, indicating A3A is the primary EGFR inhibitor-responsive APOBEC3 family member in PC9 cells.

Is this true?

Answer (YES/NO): NO